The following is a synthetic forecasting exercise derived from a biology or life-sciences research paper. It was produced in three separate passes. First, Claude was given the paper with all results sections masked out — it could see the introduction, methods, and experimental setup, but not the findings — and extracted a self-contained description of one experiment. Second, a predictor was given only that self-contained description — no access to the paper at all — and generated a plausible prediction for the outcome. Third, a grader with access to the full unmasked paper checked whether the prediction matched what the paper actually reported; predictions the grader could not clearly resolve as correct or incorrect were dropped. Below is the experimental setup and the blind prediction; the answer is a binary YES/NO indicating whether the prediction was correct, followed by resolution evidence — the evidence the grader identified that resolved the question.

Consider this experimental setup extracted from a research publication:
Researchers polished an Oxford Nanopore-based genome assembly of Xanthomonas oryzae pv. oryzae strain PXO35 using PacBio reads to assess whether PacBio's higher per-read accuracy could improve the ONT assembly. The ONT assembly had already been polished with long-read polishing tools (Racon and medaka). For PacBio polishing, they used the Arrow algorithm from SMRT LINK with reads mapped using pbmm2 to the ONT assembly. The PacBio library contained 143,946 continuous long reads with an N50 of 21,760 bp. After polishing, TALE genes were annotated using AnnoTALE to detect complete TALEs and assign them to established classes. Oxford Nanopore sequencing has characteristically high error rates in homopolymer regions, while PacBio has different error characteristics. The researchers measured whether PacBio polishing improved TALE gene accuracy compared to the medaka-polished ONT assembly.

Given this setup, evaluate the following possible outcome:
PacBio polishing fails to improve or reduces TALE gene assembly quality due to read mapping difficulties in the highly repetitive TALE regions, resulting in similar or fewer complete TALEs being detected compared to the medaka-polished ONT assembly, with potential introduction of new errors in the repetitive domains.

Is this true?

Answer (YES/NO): NO